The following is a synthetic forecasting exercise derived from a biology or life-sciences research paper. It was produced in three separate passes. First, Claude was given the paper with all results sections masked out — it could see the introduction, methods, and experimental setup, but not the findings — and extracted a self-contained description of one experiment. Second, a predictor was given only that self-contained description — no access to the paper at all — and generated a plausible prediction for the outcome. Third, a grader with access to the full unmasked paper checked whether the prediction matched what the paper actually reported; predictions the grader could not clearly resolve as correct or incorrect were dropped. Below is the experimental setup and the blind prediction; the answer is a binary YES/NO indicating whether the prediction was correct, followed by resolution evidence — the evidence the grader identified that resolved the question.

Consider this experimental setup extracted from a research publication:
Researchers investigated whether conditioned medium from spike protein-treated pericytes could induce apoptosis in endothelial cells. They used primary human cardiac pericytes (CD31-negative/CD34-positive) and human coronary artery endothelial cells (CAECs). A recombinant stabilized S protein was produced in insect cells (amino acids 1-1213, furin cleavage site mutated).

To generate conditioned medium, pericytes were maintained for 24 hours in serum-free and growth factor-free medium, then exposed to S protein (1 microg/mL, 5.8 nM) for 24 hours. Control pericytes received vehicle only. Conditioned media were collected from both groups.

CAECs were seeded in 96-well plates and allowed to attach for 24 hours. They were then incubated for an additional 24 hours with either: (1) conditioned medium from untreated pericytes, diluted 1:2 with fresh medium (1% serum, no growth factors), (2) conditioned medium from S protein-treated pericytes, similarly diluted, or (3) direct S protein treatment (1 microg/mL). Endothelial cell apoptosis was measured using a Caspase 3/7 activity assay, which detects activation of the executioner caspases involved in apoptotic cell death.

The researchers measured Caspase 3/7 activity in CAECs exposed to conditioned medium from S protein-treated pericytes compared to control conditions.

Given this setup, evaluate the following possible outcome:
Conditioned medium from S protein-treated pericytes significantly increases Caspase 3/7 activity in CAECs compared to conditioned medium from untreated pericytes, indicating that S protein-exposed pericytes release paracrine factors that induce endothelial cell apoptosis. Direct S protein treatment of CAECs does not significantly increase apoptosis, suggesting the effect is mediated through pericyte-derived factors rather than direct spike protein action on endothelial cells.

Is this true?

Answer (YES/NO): YES